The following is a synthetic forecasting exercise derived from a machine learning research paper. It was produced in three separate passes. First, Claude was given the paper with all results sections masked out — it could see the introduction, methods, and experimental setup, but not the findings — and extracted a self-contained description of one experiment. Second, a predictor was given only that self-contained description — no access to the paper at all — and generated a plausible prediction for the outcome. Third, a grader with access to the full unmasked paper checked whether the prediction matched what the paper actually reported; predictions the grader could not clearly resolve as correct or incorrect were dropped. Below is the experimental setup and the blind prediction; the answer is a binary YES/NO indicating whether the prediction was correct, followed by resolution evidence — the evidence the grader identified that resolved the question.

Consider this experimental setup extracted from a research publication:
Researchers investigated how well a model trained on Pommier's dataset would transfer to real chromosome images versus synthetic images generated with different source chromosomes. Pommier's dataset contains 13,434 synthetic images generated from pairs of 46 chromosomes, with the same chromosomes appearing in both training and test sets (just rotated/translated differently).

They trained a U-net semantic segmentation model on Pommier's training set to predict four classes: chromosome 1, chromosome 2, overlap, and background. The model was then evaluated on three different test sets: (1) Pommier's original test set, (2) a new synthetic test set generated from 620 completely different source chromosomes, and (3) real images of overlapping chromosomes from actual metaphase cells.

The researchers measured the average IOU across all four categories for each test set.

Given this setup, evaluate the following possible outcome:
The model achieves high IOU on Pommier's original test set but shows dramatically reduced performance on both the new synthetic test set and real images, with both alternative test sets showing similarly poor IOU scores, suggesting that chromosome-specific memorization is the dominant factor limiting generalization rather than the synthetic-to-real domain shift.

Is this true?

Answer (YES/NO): NO